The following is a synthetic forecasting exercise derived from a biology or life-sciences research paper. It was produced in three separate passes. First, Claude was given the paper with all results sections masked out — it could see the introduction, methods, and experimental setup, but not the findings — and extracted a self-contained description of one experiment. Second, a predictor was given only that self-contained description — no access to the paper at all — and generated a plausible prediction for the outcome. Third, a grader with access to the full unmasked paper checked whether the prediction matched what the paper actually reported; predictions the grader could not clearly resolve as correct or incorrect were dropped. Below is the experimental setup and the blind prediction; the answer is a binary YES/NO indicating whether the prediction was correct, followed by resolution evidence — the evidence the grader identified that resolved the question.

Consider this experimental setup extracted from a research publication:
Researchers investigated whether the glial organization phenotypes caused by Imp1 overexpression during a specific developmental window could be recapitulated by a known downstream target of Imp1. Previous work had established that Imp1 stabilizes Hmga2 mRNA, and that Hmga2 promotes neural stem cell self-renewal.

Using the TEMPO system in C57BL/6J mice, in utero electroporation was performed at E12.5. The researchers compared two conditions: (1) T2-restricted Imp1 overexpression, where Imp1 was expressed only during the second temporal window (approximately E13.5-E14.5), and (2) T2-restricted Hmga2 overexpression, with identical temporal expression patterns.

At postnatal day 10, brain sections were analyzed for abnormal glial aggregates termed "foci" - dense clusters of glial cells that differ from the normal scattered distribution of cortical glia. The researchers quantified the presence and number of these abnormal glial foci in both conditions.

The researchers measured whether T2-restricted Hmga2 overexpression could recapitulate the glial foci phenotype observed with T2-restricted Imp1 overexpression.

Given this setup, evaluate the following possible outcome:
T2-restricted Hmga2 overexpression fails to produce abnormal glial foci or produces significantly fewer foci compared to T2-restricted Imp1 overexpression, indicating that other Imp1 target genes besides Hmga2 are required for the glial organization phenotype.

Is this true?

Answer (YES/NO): YES